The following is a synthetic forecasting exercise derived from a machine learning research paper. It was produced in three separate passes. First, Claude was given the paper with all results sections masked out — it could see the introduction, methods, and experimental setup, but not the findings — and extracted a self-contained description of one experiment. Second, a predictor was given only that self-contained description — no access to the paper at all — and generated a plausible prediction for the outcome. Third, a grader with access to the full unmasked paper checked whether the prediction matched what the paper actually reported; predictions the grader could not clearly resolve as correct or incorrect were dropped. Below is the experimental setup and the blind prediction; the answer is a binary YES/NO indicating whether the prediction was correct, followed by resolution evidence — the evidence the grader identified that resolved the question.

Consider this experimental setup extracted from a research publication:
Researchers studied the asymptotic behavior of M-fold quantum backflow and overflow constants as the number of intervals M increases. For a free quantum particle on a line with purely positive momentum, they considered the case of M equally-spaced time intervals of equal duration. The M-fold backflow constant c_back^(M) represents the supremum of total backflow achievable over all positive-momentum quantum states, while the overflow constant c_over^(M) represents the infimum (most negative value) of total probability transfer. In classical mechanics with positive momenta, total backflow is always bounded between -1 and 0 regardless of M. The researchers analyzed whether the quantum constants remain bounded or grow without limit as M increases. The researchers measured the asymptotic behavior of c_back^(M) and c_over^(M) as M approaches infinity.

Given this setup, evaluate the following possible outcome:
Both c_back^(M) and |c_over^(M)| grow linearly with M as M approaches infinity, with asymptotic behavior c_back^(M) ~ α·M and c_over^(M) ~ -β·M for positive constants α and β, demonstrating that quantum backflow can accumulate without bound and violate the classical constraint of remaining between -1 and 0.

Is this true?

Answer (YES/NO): NO